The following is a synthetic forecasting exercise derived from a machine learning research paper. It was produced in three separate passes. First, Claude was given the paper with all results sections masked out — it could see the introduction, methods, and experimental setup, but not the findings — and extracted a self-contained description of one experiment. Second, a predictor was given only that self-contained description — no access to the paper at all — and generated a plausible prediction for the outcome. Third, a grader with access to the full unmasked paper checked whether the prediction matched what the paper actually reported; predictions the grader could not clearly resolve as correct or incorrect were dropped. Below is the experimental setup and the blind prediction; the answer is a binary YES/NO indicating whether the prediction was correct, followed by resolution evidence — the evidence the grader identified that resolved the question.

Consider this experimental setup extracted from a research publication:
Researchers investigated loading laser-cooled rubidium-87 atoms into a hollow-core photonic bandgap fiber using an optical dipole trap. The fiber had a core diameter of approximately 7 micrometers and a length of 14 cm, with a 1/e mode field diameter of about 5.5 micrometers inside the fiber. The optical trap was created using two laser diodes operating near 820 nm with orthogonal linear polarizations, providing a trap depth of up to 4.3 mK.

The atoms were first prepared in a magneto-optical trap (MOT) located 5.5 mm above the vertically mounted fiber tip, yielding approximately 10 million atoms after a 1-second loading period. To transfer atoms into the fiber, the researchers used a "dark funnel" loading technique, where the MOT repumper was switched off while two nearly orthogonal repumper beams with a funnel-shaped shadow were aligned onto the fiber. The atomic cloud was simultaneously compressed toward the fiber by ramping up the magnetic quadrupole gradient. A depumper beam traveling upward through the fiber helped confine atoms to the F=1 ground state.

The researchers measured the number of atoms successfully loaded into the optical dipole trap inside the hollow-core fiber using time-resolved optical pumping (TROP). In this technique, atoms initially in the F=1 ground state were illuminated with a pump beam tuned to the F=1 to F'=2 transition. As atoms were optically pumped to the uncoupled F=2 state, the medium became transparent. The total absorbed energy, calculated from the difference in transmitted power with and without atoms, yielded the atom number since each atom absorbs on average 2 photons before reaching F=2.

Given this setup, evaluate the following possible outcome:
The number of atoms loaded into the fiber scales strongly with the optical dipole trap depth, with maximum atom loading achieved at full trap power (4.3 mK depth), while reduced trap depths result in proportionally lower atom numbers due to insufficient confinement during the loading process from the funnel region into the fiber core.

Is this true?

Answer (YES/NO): NO